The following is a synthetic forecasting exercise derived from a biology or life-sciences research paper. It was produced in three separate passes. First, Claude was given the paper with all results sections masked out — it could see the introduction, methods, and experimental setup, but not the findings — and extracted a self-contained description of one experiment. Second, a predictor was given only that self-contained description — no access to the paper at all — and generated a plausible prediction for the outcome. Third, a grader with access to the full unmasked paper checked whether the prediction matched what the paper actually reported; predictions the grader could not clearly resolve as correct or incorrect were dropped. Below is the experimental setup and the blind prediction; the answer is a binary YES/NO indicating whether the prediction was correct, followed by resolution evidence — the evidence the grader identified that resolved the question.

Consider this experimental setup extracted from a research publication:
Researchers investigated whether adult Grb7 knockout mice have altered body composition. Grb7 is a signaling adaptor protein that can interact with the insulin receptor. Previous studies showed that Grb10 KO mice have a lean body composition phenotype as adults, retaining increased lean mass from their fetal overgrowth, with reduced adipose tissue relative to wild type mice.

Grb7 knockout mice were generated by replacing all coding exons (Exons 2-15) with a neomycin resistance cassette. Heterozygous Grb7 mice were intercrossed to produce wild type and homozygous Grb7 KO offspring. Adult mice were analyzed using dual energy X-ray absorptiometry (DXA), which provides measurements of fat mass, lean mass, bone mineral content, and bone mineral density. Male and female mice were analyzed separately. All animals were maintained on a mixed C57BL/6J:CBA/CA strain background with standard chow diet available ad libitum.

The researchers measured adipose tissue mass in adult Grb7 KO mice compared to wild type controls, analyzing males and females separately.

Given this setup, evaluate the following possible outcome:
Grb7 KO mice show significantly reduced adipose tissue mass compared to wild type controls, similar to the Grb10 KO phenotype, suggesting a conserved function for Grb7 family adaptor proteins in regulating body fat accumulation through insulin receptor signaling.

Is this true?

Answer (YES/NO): NO